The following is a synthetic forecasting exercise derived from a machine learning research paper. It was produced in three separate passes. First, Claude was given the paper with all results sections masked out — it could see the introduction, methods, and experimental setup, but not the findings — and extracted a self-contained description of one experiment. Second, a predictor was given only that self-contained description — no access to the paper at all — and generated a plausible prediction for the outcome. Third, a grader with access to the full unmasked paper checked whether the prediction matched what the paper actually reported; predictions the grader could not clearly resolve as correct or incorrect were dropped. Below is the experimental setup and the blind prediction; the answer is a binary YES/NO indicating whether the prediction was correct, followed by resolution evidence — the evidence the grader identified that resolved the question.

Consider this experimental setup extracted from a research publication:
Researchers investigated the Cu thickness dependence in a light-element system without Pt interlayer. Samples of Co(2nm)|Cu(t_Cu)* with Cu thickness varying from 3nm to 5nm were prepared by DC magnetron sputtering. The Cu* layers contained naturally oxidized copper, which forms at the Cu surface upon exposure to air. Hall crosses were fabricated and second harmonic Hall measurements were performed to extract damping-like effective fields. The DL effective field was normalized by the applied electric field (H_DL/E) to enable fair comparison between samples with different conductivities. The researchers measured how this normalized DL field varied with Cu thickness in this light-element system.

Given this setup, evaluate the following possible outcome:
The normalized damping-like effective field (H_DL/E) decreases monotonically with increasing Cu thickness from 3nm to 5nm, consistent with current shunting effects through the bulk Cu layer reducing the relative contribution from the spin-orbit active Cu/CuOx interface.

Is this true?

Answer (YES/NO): NO